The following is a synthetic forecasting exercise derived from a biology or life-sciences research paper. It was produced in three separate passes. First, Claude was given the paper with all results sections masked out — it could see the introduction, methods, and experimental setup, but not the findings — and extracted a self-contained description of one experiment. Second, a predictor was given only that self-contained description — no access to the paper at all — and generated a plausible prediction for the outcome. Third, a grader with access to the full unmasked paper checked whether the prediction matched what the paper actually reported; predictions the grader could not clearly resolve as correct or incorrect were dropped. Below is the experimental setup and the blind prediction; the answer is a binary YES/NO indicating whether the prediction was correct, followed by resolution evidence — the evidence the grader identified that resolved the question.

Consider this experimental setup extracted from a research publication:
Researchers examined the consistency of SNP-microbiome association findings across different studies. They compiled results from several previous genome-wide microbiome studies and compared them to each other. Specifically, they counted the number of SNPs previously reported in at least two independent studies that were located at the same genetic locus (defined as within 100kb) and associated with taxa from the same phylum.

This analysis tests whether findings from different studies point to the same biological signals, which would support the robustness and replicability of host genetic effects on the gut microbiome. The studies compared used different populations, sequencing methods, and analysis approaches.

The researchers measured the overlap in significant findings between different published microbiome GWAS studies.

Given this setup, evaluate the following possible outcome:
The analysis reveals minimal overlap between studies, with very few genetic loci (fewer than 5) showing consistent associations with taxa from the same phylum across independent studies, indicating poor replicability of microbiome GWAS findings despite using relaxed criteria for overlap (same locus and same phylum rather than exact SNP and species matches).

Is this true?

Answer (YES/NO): YES